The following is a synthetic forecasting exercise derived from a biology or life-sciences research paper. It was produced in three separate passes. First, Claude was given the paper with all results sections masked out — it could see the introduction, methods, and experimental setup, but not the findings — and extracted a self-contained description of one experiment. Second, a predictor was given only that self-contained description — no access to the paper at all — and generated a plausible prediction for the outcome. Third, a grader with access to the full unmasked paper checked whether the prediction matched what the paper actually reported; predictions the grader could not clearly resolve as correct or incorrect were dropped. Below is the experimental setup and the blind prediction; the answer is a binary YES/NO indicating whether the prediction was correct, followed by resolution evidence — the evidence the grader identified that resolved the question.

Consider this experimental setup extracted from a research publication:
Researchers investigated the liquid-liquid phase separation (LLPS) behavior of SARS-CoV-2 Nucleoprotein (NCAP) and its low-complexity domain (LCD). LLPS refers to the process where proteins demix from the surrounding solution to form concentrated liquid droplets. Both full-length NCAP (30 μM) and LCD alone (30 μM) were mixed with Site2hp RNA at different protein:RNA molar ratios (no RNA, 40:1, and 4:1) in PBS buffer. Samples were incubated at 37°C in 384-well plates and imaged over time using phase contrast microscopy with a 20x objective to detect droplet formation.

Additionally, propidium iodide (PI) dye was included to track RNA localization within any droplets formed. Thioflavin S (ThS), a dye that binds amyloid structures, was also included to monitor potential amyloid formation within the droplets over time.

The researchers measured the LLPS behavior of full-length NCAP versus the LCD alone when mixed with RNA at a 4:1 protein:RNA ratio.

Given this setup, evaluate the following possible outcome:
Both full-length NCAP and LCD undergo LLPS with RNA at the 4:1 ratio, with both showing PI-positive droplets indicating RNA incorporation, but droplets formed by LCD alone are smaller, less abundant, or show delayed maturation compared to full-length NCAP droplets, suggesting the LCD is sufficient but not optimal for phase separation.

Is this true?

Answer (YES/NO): NO